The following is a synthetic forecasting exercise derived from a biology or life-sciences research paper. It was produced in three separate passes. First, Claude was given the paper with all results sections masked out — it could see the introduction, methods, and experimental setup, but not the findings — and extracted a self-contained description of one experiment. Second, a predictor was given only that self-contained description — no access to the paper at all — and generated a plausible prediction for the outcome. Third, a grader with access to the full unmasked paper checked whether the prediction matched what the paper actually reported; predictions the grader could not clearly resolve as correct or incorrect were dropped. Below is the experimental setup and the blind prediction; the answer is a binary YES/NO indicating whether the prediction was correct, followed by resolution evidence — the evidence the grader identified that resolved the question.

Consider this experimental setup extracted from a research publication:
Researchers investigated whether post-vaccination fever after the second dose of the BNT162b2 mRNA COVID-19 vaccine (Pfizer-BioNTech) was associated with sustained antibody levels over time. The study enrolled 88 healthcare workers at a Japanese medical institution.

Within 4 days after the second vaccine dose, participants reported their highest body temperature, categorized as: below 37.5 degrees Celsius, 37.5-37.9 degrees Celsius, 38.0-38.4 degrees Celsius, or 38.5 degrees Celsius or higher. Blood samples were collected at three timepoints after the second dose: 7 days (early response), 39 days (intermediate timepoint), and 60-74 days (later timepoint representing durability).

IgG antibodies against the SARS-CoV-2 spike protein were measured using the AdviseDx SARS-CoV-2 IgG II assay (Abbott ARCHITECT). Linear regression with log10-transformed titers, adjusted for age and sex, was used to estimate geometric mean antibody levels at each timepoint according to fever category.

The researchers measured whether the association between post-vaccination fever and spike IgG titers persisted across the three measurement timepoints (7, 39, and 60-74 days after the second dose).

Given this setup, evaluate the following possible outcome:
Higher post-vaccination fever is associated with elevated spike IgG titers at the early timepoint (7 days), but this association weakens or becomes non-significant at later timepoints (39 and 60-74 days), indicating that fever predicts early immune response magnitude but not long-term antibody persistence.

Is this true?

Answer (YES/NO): NO